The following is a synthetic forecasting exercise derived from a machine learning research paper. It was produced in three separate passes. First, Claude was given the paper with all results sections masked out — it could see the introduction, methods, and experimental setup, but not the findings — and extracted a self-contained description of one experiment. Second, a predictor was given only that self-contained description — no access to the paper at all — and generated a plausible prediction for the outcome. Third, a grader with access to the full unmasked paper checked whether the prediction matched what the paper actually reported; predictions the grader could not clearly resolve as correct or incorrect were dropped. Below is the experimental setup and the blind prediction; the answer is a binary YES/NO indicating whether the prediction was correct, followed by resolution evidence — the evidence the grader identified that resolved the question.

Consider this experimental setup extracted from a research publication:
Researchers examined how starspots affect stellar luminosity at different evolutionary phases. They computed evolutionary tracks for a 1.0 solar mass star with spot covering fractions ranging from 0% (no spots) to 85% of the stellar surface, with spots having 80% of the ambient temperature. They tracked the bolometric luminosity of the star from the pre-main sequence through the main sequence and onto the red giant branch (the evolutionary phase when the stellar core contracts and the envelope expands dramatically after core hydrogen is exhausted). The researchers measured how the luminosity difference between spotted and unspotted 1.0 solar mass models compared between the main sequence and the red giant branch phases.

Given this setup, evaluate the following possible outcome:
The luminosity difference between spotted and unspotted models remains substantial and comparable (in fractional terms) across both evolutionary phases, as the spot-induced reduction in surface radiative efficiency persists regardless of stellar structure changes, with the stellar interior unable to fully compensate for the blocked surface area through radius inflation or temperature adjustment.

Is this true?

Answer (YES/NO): NO